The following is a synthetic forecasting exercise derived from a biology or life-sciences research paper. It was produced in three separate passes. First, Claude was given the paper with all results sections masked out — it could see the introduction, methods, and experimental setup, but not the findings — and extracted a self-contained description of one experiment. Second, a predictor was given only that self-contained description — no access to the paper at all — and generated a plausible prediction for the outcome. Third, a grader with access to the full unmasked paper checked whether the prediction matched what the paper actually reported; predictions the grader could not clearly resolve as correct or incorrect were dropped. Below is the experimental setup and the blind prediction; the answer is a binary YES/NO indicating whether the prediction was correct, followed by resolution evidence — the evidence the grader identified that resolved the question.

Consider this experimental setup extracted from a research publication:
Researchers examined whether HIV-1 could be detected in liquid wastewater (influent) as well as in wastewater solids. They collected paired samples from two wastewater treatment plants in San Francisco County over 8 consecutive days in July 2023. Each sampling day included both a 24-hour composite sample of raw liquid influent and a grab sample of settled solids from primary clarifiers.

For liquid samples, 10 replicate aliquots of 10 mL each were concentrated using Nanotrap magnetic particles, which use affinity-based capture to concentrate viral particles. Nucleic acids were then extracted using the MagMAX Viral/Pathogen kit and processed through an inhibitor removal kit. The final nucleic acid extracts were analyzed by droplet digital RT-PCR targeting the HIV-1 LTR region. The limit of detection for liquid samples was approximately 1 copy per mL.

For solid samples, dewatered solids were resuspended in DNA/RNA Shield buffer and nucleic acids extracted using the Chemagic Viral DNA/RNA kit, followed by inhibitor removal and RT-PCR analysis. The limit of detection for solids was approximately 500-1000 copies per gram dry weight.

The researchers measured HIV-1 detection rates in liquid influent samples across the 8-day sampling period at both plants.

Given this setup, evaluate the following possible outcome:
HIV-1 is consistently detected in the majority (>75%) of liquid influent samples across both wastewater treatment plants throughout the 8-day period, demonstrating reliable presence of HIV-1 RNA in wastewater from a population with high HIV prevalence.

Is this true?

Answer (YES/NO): NO